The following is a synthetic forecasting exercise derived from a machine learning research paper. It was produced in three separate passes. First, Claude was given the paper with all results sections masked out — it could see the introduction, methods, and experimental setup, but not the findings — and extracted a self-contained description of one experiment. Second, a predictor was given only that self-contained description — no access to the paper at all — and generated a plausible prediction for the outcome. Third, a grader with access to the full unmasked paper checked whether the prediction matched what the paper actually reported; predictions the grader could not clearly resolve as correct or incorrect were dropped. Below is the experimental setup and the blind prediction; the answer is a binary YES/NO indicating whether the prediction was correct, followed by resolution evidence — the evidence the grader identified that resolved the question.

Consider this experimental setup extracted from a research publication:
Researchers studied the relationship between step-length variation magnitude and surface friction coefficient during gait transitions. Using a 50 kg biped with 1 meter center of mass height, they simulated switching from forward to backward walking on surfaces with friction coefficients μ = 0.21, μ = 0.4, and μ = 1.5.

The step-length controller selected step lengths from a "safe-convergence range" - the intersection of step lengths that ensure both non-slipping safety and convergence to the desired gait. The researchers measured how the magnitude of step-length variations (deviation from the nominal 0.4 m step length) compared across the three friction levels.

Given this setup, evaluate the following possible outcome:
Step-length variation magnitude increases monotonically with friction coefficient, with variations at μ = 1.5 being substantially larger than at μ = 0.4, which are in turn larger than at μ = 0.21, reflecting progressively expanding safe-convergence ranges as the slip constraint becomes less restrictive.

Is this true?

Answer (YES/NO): YES